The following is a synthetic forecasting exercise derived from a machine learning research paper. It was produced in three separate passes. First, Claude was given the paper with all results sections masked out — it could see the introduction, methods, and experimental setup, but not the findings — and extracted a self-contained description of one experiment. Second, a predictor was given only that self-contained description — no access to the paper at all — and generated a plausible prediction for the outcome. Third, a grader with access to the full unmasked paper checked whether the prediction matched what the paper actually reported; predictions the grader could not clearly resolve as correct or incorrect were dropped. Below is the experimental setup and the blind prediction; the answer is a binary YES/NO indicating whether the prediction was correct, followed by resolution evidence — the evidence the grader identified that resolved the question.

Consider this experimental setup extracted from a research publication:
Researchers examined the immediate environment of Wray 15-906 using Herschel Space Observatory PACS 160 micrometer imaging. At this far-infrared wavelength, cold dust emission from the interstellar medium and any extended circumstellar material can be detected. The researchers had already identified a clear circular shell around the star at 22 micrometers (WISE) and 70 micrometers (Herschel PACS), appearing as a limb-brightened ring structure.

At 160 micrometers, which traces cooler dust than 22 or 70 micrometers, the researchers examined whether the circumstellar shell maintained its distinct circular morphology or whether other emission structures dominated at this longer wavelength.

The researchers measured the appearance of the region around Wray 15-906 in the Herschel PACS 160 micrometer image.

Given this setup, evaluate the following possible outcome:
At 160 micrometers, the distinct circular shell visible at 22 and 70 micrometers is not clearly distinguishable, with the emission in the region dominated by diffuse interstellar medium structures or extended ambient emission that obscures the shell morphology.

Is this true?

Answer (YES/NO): YES